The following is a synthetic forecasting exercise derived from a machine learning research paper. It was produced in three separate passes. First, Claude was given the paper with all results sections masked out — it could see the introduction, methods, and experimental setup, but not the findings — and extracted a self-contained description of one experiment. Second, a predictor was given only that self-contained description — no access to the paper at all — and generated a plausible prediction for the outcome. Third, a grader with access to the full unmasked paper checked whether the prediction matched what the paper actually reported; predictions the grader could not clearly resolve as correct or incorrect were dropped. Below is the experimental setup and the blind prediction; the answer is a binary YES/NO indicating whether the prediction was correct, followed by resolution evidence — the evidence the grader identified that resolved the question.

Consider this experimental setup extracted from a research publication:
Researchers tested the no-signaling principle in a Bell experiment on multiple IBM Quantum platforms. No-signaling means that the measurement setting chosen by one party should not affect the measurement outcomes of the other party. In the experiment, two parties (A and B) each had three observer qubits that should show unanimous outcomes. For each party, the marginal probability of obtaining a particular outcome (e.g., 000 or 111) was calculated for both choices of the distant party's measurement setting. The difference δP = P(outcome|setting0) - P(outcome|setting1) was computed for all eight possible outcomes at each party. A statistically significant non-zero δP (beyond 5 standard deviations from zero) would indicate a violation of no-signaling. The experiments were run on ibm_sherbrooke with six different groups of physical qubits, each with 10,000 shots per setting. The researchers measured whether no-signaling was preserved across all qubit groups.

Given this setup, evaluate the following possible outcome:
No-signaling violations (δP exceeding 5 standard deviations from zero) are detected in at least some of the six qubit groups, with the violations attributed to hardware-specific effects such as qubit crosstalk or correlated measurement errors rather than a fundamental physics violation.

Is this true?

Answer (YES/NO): YES